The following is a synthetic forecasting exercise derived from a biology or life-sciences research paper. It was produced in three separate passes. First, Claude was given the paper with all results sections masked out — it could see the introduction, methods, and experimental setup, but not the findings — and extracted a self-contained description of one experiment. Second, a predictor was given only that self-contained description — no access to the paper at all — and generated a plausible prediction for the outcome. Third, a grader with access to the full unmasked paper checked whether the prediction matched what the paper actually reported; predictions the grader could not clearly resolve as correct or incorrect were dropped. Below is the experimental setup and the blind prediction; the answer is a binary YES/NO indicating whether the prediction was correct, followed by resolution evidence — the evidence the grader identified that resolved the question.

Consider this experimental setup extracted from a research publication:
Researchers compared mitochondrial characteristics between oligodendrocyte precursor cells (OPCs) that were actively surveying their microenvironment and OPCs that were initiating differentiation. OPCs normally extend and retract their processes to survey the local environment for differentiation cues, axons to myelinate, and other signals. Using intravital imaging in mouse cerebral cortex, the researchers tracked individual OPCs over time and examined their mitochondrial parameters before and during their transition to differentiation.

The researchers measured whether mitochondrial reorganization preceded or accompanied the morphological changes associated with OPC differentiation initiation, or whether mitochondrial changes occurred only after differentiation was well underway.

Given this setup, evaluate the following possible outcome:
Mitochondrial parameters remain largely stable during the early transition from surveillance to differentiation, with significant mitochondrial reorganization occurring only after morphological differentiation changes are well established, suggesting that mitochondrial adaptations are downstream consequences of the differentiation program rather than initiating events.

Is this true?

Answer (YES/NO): NO